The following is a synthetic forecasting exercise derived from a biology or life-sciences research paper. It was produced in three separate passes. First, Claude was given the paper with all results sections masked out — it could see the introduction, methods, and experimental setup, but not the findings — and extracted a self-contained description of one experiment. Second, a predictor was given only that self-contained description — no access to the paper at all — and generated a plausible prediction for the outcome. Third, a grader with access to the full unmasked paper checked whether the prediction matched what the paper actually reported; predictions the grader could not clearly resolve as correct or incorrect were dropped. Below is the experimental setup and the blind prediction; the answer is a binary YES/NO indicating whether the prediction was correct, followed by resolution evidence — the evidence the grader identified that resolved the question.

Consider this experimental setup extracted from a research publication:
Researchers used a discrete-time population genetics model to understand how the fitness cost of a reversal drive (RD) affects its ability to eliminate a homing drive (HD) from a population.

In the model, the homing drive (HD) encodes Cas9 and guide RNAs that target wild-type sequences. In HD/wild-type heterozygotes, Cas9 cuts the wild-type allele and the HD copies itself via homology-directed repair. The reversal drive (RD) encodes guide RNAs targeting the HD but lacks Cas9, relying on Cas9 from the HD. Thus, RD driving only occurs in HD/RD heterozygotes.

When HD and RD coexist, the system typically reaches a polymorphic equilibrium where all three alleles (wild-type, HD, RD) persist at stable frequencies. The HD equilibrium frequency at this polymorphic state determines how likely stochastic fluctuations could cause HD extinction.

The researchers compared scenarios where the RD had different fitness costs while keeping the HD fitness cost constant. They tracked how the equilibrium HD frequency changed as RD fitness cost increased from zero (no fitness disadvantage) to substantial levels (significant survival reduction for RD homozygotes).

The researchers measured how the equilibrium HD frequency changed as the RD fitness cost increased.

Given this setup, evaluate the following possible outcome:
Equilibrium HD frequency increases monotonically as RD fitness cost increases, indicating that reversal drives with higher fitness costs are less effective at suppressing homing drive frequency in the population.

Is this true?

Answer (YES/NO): YES